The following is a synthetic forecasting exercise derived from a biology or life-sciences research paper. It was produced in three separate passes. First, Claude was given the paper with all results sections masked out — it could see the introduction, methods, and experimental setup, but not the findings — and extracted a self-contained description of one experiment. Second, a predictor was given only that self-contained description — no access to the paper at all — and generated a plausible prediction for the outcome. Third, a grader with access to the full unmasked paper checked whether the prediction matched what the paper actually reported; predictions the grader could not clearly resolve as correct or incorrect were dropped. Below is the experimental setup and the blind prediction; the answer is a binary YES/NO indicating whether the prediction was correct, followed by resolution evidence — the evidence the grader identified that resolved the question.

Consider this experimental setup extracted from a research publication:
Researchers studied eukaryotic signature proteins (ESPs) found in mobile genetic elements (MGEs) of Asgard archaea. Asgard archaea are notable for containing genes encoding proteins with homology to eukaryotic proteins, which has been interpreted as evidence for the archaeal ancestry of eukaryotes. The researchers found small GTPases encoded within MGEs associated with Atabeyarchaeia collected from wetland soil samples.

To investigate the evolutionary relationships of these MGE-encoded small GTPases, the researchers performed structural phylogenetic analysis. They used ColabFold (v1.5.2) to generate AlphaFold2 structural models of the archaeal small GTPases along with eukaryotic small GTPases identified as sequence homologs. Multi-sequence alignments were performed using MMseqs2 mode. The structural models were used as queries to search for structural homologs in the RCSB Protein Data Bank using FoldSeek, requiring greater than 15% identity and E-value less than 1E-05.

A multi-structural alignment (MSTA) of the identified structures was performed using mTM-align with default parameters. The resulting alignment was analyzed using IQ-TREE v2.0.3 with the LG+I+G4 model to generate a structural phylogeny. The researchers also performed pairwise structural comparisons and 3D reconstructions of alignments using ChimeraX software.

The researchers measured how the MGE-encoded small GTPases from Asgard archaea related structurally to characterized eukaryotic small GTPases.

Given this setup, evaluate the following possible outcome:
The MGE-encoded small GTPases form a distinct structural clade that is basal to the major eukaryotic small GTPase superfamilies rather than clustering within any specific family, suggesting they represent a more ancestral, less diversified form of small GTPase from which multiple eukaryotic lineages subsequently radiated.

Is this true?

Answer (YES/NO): NO